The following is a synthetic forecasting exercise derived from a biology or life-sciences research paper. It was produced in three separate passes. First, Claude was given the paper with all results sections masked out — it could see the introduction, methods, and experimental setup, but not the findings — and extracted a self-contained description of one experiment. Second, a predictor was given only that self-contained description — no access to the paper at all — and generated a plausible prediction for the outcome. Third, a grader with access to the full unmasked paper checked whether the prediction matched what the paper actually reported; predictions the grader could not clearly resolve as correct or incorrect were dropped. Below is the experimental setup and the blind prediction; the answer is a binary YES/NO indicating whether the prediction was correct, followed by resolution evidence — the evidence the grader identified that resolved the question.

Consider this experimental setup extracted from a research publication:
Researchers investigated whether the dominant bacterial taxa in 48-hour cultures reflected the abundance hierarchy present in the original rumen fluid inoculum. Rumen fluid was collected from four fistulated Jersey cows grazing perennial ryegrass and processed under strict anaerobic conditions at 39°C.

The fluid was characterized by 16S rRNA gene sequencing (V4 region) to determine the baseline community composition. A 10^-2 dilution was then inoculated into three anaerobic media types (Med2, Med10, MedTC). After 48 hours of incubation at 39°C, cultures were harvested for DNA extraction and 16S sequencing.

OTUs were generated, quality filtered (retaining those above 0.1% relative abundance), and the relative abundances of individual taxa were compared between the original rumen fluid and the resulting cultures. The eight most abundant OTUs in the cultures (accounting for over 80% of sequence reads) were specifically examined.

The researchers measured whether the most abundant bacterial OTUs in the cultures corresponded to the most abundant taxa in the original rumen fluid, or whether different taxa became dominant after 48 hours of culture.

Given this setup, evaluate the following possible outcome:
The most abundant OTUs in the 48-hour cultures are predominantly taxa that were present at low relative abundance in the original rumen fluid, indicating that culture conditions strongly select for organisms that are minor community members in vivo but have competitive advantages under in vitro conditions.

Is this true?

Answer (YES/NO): YES